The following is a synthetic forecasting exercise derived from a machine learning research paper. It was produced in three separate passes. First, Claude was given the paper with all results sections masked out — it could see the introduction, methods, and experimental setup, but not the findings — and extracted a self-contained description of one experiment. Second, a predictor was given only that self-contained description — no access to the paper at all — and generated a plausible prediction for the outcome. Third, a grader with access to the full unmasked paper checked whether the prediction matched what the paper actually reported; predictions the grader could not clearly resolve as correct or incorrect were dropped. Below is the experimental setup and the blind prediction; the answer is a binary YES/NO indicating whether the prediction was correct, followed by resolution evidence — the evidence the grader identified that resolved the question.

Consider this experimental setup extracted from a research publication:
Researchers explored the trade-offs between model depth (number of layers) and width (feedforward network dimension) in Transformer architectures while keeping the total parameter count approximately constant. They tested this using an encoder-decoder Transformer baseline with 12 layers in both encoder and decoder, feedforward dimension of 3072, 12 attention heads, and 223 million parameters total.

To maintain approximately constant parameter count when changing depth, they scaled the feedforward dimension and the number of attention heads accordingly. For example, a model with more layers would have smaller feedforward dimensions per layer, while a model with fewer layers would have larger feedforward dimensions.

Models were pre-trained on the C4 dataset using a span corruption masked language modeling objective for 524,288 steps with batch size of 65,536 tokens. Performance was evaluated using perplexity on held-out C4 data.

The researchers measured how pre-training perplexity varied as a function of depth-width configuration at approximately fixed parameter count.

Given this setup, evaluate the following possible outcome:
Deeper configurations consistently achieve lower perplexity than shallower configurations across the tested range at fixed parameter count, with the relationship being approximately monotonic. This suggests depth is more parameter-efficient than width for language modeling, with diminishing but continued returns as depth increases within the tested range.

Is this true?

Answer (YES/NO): NO